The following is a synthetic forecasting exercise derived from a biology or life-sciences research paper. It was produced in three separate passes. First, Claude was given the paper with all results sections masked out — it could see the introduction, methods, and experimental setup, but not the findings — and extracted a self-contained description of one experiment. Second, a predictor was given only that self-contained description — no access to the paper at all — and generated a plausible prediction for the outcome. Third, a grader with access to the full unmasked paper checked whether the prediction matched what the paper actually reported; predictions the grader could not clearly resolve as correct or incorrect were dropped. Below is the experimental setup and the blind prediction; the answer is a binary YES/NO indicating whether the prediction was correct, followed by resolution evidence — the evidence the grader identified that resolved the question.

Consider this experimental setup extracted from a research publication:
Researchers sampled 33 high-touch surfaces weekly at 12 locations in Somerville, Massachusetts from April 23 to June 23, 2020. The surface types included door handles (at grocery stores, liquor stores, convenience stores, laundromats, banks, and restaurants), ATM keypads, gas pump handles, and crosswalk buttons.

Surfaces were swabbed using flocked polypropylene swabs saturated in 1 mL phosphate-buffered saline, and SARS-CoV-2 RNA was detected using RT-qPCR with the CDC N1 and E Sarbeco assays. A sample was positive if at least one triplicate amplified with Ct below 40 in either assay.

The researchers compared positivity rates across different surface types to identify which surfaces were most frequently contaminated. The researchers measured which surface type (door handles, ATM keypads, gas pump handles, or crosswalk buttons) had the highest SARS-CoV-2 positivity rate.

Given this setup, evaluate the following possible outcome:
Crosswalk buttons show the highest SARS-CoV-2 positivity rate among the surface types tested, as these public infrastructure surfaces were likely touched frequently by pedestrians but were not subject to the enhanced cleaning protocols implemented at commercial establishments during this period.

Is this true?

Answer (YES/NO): NO